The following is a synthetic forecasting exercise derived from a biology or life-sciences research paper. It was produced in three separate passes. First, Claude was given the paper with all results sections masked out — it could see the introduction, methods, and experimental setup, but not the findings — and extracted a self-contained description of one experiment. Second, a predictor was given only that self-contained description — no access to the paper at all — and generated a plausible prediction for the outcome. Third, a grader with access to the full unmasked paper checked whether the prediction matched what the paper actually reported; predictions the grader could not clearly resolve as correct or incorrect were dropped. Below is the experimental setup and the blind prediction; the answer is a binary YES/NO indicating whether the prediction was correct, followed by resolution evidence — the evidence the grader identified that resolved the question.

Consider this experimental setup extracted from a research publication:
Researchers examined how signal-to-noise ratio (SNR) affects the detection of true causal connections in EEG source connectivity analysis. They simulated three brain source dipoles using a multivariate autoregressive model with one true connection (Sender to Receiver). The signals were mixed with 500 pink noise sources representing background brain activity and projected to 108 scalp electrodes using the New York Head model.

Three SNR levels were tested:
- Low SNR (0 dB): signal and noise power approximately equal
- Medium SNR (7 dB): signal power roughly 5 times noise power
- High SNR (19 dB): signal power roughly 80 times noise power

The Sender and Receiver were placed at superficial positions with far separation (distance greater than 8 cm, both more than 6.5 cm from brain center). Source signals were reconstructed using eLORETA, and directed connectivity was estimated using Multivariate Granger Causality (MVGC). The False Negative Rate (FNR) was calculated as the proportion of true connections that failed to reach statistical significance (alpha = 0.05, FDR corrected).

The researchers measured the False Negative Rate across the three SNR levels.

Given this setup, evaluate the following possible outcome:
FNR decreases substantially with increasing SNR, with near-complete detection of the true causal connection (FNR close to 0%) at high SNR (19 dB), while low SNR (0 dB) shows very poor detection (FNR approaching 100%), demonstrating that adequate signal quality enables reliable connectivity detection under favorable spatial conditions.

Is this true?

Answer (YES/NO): NO